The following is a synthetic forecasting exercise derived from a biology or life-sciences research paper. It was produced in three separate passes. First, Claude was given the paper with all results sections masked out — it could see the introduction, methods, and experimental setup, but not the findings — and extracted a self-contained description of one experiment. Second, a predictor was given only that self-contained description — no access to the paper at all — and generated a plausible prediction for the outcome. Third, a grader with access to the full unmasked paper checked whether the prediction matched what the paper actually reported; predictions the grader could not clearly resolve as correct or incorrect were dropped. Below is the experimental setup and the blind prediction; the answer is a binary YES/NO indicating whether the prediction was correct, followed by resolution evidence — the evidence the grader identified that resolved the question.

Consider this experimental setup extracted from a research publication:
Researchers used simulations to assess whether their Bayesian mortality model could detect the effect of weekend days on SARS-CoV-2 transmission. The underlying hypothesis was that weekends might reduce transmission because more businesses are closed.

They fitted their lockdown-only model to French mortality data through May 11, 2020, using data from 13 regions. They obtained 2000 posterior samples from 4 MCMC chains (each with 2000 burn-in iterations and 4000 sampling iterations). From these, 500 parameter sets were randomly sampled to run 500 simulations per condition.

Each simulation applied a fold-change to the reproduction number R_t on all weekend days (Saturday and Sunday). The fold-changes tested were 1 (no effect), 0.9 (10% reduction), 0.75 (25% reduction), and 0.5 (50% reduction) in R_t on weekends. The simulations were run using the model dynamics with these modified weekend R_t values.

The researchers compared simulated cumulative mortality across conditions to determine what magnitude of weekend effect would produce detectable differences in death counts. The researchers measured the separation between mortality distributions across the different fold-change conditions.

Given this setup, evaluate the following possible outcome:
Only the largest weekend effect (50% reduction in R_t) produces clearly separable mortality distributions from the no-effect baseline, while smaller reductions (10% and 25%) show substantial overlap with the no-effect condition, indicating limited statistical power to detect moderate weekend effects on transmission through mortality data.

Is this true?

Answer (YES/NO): NO